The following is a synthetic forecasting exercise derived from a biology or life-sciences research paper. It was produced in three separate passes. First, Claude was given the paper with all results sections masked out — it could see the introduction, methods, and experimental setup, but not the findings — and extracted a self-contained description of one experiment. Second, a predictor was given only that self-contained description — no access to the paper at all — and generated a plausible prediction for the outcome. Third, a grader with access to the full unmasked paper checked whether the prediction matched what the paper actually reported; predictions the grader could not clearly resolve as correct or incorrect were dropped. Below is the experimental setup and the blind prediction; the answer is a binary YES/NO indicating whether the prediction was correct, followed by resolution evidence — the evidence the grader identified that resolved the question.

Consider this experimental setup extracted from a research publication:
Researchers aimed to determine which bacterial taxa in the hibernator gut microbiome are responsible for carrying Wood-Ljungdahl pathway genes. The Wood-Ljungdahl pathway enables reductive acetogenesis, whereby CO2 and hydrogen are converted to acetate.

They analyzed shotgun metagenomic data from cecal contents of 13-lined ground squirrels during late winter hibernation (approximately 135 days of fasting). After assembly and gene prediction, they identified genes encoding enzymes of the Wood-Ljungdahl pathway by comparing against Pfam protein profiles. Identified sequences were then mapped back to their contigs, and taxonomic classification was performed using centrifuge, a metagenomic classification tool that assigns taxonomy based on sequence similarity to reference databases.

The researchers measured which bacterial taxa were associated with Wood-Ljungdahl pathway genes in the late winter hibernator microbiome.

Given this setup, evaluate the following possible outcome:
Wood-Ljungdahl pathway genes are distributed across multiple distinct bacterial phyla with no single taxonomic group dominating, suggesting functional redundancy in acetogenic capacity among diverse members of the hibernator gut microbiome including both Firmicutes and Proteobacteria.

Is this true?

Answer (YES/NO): NO